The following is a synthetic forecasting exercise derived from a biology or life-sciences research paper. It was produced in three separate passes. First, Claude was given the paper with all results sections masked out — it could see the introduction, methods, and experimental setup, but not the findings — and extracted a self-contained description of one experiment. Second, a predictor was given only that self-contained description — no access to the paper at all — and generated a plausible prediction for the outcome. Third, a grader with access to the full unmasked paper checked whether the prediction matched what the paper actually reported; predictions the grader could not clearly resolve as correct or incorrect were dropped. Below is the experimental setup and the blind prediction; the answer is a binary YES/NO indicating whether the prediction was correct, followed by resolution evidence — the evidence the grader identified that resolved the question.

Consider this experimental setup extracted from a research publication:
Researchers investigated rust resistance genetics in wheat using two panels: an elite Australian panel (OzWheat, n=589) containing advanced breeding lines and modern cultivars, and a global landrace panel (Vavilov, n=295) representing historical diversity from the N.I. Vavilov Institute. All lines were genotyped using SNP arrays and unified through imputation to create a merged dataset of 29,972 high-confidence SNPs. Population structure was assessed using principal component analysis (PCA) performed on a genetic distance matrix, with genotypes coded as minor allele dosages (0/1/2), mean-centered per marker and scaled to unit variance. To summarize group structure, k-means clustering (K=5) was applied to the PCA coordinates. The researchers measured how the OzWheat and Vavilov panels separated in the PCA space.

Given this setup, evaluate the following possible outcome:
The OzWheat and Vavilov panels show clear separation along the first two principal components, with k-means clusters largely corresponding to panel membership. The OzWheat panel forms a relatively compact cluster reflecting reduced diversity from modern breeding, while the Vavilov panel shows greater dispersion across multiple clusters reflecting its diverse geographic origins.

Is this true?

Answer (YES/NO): NO